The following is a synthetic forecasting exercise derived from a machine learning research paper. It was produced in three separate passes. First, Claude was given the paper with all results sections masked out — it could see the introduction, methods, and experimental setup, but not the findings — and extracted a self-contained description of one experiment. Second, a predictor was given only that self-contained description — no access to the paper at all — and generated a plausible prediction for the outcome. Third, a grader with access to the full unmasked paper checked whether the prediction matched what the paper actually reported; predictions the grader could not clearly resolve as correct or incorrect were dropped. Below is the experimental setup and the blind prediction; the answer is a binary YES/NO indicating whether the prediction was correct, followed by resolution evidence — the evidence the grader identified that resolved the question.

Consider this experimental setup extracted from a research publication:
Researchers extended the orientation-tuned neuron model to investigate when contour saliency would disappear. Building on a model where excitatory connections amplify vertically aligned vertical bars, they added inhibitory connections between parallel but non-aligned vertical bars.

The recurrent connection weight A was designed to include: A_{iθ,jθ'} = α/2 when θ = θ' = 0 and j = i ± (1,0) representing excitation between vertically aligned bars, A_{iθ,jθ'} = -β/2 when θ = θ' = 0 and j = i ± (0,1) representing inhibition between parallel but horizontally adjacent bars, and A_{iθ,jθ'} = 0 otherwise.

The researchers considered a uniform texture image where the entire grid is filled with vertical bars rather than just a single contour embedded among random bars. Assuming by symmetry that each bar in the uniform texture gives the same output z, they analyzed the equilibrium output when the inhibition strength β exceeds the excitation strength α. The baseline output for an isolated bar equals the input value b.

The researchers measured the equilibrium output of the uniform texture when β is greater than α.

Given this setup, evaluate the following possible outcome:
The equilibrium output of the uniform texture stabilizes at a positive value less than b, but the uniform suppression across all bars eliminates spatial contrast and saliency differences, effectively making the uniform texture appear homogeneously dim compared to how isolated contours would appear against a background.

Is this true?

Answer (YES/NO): YES